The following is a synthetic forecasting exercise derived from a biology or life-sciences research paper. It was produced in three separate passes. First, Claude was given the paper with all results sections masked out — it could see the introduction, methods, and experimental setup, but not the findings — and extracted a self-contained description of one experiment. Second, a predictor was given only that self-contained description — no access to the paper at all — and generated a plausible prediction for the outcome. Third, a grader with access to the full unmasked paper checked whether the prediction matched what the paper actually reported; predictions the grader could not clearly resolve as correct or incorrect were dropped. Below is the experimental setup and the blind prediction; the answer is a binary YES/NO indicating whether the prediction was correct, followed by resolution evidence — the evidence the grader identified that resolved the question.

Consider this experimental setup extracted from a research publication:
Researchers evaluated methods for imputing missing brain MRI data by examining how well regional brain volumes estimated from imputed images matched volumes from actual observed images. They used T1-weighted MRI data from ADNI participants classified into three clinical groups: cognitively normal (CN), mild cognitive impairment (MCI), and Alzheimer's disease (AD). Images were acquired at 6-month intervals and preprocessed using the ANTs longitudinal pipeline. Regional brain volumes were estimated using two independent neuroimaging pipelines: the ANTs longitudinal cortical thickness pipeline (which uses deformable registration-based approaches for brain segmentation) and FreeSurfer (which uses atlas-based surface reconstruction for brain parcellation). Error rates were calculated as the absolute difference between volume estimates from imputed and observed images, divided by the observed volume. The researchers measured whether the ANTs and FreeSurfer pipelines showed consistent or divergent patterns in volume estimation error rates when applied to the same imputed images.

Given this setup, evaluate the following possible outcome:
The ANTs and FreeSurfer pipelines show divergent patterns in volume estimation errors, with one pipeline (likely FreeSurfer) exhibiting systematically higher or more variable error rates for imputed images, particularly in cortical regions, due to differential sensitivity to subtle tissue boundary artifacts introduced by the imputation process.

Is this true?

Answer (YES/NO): YES